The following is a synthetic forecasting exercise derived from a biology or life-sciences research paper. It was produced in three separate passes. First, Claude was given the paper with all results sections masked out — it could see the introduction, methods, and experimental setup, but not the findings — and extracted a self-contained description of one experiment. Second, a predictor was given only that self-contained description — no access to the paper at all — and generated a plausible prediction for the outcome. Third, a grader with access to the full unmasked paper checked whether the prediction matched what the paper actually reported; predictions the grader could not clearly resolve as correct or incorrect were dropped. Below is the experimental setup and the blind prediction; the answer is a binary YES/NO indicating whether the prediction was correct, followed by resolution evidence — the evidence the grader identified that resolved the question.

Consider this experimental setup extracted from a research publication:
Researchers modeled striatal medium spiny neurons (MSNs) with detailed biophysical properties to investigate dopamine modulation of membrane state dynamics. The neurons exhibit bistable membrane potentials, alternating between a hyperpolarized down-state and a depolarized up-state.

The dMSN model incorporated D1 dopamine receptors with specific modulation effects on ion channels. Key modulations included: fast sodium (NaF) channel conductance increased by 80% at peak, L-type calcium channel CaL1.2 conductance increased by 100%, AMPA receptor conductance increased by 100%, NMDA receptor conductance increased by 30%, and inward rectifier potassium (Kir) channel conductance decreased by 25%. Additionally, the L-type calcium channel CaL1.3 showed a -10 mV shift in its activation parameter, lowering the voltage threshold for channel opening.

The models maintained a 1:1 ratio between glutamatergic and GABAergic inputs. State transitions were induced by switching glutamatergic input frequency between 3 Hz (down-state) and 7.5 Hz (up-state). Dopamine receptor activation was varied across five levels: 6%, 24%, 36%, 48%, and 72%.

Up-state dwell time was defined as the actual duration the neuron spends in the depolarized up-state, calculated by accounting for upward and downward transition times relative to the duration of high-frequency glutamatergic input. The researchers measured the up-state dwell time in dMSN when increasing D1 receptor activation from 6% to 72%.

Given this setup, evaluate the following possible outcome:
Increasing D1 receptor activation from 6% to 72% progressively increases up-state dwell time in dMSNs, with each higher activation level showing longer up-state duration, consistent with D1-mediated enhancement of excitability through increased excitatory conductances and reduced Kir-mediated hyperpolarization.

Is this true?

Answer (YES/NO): YES